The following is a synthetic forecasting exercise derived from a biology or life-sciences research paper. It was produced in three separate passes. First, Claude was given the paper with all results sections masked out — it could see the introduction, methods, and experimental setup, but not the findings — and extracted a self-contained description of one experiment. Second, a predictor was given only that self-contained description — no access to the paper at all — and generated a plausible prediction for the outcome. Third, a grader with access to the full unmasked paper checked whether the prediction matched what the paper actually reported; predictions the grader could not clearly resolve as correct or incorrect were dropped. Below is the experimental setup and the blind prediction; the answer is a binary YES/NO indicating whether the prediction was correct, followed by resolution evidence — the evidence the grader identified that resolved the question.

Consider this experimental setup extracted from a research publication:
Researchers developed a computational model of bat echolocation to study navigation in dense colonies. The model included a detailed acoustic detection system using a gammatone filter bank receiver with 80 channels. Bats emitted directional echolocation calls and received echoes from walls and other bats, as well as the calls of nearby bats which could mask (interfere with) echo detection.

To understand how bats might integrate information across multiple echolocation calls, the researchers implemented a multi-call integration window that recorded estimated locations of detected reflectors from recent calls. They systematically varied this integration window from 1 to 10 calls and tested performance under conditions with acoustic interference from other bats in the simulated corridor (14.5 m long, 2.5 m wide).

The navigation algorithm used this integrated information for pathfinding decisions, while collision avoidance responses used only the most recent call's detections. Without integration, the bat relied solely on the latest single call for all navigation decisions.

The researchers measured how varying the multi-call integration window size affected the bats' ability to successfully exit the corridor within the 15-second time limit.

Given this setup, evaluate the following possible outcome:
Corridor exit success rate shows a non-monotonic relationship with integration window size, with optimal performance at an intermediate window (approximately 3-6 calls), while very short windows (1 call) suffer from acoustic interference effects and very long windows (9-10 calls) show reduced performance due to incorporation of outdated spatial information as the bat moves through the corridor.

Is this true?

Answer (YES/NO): NO